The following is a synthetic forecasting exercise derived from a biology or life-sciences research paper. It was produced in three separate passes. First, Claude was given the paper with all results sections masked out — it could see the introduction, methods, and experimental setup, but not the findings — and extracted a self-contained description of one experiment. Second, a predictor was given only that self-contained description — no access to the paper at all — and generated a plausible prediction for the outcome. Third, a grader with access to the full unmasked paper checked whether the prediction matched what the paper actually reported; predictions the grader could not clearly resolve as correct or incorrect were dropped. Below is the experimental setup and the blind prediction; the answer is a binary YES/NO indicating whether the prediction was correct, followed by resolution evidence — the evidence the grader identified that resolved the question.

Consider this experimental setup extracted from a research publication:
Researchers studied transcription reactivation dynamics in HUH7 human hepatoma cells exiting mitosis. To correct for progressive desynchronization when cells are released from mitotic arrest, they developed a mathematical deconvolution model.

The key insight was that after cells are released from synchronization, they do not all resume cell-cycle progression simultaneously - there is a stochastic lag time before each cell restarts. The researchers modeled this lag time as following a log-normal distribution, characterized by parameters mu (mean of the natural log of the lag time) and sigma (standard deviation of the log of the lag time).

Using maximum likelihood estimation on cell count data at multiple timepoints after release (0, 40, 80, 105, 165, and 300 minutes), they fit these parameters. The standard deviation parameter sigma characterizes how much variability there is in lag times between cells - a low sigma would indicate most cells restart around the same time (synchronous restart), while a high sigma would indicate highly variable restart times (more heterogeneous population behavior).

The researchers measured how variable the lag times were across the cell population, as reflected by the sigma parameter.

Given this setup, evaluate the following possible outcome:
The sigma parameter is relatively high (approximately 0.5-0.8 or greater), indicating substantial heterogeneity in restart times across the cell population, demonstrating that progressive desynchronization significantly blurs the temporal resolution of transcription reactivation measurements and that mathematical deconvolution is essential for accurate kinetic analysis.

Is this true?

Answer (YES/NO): YES